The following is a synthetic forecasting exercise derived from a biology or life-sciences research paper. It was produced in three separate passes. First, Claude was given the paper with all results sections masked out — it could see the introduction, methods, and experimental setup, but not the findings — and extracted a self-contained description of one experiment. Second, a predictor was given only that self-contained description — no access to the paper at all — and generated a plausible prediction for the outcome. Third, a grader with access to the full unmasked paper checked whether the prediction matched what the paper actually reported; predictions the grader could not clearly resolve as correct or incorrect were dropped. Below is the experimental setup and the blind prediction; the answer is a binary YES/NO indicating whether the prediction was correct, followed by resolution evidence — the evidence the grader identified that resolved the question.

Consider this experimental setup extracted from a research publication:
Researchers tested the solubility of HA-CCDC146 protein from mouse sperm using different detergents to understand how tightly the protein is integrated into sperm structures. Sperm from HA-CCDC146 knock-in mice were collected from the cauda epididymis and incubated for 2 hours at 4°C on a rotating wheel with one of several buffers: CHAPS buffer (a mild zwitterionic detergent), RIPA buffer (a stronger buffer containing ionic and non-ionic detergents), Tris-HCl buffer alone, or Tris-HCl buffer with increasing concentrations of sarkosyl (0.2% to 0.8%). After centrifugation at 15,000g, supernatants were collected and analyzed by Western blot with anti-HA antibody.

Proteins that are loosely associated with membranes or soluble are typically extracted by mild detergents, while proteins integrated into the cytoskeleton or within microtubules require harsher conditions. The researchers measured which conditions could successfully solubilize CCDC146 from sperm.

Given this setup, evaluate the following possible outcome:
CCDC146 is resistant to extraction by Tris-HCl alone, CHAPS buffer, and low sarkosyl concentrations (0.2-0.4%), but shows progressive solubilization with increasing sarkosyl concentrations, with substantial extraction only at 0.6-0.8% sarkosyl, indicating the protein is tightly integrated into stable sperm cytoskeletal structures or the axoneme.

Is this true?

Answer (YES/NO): NO